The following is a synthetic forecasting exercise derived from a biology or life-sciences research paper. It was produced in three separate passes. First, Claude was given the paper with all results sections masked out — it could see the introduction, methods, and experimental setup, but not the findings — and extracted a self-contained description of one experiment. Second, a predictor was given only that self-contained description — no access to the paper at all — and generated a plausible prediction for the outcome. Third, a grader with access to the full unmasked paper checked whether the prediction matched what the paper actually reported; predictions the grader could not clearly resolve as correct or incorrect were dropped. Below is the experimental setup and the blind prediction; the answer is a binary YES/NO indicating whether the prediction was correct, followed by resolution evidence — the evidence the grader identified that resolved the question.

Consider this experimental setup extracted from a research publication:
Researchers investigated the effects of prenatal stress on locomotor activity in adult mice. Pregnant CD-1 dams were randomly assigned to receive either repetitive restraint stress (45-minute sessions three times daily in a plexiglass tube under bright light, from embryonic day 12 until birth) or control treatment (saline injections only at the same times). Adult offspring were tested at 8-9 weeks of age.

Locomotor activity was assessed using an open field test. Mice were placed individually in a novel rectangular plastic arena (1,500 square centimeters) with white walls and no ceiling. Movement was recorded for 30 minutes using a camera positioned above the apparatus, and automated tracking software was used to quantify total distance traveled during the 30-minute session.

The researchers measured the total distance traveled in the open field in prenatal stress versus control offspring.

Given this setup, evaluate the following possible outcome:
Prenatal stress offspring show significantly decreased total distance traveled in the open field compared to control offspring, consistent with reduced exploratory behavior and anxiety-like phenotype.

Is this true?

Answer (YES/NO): NO